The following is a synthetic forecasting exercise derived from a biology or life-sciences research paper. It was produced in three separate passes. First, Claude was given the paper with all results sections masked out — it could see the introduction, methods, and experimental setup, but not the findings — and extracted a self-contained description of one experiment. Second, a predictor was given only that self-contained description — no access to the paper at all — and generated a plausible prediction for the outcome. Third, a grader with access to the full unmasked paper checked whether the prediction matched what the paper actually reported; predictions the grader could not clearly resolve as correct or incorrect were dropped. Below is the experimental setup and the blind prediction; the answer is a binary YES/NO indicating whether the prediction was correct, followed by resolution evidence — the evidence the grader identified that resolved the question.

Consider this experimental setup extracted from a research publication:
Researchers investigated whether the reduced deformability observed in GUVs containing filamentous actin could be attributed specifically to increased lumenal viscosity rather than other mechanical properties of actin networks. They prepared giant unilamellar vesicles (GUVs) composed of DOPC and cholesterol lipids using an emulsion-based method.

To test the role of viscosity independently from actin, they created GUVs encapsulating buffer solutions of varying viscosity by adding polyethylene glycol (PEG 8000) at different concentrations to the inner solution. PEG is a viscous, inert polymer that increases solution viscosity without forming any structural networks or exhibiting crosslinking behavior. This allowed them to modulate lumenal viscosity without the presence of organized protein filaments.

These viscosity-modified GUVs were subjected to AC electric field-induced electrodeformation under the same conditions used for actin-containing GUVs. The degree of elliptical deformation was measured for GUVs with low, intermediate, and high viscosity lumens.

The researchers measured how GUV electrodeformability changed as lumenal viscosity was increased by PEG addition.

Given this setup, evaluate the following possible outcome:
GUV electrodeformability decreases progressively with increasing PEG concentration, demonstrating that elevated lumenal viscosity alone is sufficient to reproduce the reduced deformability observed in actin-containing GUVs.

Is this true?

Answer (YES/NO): YES